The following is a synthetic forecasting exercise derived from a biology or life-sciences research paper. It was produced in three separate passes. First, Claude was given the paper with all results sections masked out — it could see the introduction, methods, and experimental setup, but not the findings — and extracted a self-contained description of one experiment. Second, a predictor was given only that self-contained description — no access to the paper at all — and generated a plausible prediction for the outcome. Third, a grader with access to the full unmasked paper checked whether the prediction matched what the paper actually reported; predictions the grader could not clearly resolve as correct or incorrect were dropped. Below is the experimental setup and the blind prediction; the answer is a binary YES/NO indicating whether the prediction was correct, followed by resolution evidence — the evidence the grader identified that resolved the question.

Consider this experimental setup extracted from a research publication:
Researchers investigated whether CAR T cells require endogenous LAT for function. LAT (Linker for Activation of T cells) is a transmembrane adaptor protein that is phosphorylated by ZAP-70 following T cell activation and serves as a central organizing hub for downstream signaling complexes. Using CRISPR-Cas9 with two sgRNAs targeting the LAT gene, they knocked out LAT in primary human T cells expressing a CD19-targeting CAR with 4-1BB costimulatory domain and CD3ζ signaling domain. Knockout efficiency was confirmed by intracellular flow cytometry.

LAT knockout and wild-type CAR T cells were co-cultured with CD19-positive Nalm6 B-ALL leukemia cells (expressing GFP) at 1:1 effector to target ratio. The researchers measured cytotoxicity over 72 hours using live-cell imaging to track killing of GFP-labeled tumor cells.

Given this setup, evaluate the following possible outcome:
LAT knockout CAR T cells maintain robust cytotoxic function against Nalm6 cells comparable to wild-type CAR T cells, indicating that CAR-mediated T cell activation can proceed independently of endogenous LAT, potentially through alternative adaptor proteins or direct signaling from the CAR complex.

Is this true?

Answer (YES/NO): NO